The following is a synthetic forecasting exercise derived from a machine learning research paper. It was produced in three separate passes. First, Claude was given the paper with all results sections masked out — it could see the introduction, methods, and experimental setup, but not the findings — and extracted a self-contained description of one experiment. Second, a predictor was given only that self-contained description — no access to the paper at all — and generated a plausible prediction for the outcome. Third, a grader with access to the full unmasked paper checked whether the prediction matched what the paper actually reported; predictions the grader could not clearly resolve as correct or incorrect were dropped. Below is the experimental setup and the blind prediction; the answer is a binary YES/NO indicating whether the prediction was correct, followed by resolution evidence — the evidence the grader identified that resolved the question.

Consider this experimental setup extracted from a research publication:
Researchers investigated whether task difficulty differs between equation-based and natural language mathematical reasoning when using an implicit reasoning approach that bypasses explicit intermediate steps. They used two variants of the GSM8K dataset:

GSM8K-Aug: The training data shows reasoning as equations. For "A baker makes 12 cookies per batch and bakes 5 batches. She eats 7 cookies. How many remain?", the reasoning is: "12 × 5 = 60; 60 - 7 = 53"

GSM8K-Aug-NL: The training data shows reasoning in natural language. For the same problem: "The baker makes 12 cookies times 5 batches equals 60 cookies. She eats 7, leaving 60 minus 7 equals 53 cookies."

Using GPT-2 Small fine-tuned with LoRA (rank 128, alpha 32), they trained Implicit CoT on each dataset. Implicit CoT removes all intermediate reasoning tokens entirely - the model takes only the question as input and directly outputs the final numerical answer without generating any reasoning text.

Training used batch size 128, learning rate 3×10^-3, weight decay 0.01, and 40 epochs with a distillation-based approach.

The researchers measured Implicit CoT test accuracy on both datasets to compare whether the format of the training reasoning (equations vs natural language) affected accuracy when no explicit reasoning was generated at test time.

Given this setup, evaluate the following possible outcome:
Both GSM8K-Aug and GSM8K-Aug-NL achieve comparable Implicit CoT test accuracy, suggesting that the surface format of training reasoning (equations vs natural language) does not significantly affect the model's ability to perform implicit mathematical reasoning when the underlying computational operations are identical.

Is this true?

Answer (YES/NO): YES